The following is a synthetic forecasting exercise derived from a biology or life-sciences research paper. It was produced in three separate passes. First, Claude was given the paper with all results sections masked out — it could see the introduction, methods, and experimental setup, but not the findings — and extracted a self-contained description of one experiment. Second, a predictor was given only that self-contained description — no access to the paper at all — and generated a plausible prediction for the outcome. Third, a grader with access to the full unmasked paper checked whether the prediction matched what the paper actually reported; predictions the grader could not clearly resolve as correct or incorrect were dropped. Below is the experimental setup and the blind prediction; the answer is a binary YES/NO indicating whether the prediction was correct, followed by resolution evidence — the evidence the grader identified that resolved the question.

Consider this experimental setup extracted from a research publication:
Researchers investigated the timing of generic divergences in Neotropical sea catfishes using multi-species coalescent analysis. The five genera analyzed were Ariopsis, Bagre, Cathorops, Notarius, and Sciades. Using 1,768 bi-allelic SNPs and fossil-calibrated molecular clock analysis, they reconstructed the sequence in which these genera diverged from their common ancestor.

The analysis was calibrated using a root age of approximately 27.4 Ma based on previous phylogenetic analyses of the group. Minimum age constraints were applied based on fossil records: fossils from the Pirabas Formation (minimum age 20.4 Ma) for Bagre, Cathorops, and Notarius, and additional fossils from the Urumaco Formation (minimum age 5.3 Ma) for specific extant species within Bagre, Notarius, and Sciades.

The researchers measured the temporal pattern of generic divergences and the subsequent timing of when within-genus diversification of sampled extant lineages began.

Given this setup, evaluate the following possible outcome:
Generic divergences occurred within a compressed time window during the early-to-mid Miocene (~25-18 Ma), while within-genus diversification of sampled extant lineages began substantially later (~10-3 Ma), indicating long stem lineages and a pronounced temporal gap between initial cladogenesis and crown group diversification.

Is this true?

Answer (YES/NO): NO